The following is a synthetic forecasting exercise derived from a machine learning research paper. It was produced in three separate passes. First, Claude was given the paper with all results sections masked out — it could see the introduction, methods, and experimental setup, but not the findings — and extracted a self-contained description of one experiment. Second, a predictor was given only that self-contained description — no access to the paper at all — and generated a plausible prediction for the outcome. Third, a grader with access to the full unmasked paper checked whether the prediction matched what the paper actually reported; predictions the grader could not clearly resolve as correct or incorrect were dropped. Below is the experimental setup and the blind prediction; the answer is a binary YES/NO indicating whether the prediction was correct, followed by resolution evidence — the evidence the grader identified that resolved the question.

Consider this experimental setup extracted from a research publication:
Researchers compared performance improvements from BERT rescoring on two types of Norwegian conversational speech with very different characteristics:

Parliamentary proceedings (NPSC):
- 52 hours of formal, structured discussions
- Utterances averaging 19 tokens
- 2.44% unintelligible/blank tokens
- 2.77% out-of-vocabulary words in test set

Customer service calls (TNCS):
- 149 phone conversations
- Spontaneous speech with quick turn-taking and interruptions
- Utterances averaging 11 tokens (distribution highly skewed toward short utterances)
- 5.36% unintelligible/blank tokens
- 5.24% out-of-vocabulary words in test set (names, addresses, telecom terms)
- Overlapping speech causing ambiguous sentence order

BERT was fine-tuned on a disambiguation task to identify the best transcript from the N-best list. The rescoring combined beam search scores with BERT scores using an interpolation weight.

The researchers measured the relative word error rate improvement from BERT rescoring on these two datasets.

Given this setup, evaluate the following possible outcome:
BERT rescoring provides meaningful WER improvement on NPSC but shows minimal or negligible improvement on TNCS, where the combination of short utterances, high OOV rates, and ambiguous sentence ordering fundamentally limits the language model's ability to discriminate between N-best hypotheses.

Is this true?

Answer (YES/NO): NO